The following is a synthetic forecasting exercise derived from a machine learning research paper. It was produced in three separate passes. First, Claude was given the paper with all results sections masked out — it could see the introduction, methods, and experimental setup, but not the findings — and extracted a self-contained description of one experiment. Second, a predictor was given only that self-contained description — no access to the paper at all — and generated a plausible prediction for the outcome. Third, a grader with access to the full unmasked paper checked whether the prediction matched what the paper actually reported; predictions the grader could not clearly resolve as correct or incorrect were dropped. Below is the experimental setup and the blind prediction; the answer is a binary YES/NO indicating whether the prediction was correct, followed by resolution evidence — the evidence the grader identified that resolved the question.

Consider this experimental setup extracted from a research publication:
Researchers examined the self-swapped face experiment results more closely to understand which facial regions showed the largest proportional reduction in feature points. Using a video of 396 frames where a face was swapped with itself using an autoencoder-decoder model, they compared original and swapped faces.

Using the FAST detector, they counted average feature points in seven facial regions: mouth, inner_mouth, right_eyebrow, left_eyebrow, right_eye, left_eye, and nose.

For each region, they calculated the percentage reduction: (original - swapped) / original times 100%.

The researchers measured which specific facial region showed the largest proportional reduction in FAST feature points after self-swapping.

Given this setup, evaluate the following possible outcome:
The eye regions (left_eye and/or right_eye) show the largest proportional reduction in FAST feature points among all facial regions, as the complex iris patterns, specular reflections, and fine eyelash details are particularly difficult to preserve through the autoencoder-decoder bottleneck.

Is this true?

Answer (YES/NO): NO